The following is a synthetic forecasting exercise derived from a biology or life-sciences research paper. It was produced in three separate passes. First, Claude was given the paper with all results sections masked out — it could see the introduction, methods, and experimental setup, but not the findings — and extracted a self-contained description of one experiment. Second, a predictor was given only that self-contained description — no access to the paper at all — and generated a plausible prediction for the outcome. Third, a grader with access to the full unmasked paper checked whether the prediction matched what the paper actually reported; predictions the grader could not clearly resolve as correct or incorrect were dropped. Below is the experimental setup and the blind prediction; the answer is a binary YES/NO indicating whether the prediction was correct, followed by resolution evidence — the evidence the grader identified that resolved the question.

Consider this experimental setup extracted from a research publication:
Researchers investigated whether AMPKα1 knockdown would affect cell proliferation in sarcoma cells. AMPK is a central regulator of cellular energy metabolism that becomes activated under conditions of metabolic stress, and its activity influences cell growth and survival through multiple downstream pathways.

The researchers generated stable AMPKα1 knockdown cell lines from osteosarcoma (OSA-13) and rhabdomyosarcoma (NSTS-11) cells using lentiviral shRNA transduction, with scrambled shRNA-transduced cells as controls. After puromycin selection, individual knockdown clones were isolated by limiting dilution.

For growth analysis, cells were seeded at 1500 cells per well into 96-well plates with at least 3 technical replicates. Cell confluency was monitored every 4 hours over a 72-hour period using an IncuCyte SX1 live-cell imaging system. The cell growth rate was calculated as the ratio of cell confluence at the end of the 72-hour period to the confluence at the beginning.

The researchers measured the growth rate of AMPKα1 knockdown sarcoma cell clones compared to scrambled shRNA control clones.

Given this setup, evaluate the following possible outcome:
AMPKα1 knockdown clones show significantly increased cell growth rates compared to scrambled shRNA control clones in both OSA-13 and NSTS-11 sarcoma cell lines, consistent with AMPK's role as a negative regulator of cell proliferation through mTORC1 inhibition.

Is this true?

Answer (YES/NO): NO